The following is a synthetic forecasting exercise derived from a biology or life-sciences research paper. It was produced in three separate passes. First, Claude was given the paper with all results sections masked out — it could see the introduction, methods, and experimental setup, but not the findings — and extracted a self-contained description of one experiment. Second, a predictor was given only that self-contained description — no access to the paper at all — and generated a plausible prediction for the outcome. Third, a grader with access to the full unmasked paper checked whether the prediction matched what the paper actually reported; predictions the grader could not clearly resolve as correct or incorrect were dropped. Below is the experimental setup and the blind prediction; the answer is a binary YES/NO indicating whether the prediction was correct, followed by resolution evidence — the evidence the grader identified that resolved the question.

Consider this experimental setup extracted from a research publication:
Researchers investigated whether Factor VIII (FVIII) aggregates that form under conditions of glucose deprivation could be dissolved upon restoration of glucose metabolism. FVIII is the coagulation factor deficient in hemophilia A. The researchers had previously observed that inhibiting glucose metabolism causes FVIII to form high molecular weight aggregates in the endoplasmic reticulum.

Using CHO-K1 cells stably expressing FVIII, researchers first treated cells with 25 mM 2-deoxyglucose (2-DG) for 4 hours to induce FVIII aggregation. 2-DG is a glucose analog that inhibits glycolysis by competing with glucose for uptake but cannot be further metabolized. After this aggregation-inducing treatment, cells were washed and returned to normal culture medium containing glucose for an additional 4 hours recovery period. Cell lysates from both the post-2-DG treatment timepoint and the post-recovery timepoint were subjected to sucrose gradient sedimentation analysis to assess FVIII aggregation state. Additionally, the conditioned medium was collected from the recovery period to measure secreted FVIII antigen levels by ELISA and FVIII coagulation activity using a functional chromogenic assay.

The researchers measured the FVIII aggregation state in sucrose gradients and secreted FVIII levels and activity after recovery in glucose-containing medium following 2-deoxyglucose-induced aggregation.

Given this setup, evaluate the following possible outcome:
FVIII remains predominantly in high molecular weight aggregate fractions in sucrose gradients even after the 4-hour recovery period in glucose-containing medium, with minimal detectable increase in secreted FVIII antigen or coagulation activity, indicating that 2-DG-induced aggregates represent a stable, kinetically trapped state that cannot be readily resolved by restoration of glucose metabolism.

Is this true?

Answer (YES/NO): NO